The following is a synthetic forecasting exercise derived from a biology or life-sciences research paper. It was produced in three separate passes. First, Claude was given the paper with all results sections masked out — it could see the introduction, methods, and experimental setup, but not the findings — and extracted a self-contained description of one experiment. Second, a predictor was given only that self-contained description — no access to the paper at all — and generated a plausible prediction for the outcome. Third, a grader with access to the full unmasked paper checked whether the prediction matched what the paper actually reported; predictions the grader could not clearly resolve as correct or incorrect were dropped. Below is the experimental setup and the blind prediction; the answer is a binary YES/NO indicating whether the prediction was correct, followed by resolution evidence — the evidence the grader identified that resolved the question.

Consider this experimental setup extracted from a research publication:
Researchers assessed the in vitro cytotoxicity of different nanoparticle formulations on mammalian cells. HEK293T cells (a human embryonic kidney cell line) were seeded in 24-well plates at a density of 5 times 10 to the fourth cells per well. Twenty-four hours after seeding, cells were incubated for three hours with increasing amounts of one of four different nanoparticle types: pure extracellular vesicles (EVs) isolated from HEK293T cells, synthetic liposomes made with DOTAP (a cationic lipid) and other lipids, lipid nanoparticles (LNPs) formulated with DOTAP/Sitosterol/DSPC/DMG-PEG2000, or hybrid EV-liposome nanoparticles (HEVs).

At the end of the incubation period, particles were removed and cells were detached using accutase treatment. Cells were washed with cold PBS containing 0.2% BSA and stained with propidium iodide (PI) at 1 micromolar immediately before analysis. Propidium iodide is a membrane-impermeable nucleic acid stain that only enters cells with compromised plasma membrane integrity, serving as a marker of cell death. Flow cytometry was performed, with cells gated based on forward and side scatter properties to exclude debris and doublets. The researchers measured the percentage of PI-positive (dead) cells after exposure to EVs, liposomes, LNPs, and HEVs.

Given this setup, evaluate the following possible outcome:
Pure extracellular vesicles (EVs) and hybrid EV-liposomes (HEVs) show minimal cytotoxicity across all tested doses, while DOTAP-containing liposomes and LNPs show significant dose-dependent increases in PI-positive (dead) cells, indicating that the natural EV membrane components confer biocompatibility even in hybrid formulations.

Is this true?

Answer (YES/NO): YES